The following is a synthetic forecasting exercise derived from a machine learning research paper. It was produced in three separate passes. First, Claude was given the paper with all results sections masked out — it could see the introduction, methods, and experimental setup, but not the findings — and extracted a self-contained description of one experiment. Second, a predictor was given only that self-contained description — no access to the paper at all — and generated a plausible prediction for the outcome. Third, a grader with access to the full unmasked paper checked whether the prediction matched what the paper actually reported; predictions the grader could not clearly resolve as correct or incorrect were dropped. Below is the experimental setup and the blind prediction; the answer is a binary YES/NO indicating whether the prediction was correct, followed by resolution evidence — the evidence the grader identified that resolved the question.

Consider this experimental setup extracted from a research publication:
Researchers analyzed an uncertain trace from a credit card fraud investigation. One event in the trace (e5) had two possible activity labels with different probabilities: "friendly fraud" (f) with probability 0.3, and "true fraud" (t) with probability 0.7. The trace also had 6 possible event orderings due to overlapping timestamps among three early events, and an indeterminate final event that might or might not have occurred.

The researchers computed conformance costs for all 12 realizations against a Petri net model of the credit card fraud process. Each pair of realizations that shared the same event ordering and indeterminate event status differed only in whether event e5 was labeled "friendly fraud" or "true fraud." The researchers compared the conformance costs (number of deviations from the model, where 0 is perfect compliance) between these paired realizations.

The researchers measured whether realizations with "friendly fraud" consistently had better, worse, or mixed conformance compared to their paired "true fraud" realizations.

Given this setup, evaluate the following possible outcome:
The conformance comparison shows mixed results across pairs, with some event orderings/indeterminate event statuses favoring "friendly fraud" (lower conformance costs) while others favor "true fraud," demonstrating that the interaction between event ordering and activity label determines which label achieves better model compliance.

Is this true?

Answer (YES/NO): NO